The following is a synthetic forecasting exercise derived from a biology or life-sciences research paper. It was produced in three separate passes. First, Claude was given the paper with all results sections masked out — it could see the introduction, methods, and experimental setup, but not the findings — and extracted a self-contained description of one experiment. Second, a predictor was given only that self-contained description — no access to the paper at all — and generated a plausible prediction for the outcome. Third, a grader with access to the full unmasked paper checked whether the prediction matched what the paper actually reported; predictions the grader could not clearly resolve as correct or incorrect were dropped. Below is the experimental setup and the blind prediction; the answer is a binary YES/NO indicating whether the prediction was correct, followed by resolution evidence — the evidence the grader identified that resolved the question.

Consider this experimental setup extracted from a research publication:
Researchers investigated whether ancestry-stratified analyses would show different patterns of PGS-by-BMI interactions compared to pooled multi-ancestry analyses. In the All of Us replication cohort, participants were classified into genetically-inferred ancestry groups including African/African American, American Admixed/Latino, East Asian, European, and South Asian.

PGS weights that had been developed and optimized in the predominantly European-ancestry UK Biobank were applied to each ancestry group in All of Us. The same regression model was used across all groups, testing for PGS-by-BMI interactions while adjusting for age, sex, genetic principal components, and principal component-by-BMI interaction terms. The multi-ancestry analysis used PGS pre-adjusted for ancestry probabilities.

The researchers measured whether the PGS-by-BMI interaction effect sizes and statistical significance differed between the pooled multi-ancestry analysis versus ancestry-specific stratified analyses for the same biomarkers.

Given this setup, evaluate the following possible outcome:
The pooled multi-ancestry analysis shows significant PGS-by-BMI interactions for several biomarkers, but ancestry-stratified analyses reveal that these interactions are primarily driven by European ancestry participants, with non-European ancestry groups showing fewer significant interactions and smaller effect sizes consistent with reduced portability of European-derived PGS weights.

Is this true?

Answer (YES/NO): NO